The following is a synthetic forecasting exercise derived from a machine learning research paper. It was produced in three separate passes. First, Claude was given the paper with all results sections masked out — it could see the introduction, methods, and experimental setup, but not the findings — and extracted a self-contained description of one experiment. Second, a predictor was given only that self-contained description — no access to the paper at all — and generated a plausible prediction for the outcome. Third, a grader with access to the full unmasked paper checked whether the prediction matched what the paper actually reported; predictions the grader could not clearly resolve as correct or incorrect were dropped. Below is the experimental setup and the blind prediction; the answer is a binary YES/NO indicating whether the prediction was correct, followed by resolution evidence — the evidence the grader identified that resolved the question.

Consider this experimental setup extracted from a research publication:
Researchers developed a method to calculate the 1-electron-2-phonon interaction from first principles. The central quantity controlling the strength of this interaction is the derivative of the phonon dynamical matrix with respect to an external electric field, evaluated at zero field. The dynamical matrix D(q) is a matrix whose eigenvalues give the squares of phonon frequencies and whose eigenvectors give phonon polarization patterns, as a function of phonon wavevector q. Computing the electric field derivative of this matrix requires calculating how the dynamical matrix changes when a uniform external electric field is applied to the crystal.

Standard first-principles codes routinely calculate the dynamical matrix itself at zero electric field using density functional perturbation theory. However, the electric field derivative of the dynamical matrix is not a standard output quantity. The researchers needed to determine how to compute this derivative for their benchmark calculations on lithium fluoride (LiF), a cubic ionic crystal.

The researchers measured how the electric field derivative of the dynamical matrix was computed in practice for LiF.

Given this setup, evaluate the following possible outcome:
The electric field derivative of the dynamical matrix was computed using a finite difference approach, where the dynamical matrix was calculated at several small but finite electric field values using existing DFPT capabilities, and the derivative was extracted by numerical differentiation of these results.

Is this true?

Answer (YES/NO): NO